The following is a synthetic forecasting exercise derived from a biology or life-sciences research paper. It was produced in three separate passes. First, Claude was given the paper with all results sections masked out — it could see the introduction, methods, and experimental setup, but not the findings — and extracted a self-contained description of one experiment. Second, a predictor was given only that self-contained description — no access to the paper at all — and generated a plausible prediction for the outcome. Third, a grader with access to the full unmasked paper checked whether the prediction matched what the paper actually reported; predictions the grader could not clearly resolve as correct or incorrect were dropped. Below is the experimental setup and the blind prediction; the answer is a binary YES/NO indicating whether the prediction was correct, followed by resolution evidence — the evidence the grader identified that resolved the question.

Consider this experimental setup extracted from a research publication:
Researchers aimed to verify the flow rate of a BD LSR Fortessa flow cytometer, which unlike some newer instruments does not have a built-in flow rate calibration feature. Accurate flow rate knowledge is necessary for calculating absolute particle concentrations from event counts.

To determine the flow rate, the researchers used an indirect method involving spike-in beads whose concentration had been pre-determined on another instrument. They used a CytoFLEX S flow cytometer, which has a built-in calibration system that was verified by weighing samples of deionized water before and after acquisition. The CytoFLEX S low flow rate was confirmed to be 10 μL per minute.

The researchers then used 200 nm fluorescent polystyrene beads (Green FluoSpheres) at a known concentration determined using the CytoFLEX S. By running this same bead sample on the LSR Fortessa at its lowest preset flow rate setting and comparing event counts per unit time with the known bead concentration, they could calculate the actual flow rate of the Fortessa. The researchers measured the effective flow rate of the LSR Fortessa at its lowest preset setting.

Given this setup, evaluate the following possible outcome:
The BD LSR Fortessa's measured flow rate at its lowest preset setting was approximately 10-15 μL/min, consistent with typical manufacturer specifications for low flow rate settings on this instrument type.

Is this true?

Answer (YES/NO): NO